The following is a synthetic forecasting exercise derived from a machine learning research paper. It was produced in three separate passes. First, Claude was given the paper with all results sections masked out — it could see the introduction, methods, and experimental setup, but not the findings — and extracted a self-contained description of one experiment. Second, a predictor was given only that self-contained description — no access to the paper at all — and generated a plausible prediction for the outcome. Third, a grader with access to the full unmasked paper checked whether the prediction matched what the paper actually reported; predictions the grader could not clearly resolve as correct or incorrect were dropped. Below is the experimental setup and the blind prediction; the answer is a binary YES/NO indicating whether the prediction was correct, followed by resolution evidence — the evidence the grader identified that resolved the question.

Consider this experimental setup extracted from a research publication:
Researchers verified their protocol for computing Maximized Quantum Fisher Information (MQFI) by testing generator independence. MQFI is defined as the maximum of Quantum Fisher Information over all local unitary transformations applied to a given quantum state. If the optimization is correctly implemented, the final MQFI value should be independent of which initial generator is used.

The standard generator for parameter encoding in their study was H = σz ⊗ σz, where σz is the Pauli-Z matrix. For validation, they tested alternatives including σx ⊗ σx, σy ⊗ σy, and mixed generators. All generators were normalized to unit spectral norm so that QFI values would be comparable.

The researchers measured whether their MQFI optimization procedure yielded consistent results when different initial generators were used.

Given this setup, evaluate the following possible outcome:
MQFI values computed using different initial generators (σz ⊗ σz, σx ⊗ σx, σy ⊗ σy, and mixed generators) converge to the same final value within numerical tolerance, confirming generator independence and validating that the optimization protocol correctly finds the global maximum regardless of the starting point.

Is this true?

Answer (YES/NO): YES